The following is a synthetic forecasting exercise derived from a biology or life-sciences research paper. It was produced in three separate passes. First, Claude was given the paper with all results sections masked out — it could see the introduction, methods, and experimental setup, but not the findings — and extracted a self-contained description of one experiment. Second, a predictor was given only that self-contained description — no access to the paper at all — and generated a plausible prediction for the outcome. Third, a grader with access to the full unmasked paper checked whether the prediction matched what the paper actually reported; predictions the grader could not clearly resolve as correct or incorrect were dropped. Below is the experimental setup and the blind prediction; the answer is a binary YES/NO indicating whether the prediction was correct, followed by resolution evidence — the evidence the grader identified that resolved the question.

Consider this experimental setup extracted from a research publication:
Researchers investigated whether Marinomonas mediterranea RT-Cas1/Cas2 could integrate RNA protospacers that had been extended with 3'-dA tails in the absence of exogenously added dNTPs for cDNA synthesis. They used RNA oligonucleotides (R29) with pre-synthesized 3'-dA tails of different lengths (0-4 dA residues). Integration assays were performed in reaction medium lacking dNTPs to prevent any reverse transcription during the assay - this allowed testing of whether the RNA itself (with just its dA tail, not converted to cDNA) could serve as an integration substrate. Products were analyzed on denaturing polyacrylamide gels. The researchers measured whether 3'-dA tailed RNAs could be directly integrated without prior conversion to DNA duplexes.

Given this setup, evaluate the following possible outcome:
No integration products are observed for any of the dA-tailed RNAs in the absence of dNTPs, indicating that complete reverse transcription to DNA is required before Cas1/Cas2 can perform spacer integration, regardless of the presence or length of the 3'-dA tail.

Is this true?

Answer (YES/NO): NO